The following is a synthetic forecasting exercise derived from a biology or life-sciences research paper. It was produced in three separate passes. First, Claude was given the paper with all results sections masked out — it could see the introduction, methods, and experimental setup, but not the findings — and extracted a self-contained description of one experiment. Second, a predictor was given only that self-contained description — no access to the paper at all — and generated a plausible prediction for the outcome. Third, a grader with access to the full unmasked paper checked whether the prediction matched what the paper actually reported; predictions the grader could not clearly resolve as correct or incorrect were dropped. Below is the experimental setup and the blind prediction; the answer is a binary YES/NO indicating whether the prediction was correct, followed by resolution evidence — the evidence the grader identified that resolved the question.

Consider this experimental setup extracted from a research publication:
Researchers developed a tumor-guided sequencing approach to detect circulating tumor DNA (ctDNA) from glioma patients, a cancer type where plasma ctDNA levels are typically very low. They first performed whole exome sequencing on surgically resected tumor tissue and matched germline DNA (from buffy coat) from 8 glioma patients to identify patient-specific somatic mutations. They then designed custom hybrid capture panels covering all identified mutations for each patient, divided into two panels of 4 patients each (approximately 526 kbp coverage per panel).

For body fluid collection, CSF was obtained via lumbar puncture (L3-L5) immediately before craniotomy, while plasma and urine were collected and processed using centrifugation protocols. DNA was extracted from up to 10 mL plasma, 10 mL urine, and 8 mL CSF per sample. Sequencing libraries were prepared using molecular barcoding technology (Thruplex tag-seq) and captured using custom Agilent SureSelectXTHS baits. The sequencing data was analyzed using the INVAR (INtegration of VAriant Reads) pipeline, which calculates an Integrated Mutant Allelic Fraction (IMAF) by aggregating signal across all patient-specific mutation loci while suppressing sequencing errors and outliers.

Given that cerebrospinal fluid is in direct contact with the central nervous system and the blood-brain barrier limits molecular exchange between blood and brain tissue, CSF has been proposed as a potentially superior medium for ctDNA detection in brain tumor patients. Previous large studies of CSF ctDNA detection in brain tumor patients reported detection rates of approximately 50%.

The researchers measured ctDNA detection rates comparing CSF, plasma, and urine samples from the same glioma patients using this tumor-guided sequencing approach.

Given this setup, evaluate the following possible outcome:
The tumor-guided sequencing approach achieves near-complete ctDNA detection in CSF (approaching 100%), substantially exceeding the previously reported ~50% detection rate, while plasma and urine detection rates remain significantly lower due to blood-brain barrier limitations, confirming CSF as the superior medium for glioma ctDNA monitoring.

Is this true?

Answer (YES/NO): NO